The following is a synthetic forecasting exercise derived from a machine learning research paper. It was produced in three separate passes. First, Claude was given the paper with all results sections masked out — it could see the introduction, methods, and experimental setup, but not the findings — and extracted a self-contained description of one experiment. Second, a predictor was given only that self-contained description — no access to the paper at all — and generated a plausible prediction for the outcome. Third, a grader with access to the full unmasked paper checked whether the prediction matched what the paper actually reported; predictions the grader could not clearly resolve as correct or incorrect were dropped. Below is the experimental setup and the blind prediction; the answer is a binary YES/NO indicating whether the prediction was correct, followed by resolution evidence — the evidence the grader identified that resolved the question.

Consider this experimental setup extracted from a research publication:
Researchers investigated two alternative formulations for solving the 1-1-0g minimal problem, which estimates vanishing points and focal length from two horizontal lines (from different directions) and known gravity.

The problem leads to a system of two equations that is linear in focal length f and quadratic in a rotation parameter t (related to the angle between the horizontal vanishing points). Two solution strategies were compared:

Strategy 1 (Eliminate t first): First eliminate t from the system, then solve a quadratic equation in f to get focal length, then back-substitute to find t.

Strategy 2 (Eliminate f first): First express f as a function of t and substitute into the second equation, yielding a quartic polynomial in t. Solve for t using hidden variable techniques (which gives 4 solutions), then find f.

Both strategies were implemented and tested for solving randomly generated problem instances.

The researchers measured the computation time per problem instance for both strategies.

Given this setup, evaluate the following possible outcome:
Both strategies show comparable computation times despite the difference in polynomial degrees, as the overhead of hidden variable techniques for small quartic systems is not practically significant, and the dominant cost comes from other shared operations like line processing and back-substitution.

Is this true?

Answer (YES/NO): NO